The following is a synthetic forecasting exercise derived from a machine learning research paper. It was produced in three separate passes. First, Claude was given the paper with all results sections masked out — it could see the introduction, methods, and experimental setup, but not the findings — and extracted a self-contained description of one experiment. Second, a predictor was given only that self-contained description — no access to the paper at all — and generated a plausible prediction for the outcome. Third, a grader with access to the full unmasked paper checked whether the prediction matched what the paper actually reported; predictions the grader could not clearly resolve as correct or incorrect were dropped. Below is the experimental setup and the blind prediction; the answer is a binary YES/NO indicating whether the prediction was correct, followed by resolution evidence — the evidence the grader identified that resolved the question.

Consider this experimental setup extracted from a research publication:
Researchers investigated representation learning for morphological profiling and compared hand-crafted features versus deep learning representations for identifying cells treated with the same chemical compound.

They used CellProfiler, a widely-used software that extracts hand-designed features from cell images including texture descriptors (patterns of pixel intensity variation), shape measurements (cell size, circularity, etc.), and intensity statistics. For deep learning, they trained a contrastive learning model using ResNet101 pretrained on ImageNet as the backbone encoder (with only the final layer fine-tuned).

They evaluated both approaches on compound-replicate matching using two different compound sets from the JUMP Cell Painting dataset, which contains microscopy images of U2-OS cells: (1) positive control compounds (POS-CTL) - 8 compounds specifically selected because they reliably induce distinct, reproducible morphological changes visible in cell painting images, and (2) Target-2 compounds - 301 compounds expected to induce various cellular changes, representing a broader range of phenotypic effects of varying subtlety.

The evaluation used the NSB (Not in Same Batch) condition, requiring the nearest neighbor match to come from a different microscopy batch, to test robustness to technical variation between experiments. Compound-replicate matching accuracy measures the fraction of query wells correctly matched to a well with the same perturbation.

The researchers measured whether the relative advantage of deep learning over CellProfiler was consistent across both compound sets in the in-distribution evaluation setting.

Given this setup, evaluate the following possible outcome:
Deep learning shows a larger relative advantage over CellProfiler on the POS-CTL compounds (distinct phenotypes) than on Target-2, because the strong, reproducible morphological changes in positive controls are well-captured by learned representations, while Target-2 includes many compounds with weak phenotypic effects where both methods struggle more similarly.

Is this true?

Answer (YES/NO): NO